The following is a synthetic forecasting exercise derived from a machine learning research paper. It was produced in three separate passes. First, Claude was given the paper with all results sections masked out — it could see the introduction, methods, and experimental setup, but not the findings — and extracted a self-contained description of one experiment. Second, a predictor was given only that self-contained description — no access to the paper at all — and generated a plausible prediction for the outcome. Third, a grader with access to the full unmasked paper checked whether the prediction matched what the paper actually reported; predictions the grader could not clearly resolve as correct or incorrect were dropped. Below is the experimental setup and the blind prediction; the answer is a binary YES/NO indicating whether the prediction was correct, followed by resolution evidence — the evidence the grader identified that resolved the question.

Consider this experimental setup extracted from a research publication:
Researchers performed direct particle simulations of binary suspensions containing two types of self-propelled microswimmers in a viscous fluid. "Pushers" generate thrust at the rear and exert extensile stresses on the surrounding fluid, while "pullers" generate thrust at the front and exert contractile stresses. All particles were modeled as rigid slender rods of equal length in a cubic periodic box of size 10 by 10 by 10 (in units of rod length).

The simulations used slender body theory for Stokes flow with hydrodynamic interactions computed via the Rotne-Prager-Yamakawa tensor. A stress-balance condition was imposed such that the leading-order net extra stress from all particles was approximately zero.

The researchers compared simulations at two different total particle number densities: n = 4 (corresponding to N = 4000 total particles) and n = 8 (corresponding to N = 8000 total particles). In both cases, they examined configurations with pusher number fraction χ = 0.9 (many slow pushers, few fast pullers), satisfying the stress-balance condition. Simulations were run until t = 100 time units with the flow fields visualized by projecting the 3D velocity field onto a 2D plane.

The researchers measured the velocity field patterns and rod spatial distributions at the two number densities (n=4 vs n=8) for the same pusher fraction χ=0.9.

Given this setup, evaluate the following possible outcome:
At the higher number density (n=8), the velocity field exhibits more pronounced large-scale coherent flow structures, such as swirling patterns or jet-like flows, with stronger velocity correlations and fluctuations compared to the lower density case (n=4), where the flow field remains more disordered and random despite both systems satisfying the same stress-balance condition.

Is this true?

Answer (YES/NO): NO